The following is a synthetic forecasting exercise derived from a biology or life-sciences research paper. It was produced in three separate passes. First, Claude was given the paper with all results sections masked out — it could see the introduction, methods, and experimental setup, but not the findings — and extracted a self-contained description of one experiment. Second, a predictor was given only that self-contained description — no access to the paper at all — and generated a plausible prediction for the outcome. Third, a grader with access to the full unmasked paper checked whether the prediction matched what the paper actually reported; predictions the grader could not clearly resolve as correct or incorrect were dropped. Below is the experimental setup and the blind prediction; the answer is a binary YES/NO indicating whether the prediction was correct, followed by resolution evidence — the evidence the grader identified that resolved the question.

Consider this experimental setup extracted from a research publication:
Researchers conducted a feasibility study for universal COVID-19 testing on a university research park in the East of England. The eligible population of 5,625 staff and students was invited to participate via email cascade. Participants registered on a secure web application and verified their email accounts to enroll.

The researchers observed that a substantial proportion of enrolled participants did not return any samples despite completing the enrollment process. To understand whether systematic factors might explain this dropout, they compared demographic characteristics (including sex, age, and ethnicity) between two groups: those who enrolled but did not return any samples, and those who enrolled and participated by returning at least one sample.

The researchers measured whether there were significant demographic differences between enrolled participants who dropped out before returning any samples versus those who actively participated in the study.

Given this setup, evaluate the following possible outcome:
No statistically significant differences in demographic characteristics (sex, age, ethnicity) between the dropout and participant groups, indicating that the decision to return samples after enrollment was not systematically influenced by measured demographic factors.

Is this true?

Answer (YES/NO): YES